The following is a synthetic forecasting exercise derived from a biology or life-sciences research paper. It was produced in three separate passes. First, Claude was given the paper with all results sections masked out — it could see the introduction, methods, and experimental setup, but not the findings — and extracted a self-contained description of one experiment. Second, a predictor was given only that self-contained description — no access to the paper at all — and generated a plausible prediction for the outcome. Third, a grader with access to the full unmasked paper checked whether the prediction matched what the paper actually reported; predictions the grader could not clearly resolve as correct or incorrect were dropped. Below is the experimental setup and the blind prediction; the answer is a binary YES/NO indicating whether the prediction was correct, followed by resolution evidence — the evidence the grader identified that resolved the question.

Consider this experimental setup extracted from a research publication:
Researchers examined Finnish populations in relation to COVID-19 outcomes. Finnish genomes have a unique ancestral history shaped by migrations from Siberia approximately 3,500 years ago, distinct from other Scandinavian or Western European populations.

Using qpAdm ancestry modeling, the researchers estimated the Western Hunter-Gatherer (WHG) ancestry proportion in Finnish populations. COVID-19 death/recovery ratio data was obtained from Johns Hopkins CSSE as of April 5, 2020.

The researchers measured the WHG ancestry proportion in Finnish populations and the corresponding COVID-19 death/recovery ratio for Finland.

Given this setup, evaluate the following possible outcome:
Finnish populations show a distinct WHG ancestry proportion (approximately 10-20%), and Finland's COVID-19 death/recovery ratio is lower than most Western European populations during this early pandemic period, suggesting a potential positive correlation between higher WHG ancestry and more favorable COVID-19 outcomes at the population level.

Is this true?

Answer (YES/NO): NO